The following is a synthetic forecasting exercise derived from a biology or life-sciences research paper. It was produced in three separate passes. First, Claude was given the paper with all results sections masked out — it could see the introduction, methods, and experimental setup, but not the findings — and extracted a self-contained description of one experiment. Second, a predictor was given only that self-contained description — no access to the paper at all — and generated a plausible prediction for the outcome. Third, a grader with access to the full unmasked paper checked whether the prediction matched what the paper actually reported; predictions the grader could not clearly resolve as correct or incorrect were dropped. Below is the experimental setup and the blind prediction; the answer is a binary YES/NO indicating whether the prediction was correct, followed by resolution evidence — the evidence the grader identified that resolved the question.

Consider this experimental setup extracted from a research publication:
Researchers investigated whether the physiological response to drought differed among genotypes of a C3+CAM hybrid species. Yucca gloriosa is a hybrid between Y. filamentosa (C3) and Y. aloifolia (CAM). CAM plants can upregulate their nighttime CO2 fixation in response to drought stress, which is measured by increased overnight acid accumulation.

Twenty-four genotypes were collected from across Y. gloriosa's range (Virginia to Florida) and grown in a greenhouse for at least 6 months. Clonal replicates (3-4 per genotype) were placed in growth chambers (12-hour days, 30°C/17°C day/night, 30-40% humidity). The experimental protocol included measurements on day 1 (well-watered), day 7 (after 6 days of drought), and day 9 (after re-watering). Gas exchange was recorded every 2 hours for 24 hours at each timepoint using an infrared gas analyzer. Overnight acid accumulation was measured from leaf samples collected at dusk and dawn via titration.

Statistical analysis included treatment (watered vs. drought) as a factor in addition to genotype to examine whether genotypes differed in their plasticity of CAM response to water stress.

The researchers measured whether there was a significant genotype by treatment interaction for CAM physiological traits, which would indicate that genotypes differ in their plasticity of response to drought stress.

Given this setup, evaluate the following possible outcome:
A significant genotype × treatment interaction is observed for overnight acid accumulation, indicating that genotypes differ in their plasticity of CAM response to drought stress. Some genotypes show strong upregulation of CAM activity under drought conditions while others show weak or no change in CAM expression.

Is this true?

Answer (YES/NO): YES